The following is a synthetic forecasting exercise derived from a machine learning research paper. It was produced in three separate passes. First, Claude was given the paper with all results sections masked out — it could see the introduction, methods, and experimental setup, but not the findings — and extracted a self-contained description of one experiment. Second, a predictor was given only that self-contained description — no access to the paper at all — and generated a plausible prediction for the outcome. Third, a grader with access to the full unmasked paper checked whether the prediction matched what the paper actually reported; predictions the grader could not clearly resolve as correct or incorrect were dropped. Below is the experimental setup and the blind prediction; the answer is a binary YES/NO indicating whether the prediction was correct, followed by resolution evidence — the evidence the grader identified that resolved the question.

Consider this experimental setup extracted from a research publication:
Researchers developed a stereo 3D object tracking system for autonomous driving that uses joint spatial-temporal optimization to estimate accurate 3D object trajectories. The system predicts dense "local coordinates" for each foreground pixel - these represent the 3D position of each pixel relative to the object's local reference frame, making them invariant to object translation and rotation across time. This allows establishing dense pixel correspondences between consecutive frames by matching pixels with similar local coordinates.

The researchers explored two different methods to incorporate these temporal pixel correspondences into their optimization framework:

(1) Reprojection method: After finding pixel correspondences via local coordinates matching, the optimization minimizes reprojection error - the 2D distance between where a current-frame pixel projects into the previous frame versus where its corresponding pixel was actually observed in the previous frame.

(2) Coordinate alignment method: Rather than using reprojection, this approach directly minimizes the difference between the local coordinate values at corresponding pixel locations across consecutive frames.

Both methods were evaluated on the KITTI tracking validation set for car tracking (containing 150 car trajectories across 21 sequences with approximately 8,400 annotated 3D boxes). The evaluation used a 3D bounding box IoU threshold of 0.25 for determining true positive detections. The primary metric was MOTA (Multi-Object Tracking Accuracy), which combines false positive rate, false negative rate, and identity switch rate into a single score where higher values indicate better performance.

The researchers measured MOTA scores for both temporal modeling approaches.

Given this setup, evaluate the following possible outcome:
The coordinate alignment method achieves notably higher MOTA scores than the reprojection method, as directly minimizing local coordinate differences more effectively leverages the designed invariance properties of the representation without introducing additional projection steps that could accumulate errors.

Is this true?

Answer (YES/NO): NO